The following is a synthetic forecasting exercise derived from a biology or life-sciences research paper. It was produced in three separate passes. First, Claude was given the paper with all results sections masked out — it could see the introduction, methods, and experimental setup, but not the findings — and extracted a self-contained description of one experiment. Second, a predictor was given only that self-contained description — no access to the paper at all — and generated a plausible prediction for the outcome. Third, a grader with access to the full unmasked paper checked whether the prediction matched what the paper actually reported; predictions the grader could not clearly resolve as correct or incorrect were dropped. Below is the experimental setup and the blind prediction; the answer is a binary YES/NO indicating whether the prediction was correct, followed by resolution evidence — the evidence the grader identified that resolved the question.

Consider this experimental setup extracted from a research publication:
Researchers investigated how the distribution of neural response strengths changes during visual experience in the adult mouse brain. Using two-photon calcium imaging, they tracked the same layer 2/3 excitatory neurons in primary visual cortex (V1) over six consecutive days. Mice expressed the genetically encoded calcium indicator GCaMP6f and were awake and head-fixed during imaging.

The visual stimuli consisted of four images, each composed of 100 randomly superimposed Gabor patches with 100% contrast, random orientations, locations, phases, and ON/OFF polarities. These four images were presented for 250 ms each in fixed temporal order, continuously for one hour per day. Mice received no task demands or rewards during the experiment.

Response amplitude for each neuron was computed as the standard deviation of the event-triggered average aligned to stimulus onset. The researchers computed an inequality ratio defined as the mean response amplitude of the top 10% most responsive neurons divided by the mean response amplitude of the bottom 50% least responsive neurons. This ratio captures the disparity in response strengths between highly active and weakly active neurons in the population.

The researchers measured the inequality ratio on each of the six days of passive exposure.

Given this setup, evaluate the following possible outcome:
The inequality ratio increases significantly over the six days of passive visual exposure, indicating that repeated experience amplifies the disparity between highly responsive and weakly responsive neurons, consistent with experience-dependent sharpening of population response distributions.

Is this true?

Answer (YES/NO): YES